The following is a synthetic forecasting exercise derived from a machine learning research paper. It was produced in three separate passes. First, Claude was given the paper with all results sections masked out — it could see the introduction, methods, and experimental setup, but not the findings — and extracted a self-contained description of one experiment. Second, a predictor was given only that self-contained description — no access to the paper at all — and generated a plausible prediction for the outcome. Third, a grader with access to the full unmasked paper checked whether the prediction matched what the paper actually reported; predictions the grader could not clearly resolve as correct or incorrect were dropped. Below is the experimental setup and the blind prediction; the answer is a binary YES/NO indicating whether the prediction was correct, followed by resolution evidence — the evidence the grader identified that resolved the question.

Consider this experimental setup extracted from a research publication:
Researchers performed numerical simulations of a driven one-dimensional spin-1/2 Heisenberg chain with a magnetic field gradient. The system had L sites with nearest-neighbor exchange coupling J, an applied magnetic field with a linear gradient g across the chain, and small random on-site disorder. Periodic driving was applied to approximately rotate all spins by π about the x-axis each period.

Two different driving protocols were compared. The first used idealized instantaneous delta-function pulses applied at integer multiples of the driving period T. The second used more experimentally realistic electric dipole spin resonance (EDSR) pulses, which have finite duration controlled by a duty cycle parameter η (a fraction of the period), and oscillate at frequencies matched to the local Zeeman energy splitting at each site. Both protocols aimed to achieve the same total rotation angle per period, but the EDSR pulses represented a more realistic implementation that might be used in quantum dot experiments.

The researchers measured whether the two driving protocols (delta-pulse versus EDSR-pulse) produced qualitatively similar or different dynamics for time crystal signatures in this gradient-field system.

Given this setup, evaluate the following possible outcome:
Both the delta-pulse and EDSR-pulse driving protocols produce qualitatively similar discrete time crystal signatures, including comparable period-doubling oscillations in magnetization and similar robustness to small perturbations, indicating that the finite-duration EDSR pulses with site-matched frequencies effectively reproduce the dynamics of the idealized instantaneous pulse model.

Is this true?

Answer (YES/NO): NO